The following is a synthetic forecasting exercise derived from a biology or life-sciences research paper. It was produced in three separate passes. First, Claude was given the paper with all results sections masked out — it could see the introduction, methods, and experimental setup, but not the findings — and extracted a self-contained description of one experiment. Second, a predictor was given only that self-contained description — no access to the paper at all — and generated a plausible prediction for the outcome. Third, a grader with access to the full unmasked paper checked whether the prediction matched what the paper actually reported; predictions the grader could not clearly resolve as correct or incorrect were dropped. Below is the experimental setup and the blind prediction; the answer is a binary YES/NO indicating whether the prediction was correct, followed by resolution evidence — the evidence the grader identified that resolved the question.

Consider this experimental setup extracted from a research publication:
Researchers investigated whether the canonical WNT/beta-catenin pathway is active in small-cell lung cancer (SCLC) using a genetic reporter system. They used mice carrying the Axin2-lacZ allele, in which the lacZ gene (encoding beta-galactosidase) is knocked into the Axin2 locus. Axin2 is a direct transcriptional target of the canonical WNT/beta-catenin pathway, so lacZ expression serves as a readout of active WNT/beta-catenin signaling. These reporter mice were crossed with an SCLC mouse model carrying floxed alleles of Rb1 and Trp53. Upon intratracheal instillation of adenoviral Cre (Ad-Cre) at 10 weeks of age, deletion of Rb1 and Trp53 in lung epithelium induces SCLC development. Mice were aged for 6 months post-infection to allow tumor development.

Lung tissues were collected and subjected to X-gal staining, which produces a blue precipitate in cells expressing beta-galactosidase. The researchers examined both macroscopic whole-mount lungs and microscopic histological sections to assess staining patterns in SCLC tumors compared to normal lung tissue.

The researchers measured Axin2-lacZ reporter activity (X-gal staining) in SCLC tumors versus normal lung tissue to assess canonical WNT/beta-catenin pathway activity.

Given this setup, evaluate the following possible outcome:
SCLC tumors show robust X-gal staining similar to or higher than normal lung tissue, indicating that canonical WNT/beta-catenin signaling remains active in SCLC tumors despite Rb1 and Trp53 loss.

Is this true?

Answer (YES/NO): NO